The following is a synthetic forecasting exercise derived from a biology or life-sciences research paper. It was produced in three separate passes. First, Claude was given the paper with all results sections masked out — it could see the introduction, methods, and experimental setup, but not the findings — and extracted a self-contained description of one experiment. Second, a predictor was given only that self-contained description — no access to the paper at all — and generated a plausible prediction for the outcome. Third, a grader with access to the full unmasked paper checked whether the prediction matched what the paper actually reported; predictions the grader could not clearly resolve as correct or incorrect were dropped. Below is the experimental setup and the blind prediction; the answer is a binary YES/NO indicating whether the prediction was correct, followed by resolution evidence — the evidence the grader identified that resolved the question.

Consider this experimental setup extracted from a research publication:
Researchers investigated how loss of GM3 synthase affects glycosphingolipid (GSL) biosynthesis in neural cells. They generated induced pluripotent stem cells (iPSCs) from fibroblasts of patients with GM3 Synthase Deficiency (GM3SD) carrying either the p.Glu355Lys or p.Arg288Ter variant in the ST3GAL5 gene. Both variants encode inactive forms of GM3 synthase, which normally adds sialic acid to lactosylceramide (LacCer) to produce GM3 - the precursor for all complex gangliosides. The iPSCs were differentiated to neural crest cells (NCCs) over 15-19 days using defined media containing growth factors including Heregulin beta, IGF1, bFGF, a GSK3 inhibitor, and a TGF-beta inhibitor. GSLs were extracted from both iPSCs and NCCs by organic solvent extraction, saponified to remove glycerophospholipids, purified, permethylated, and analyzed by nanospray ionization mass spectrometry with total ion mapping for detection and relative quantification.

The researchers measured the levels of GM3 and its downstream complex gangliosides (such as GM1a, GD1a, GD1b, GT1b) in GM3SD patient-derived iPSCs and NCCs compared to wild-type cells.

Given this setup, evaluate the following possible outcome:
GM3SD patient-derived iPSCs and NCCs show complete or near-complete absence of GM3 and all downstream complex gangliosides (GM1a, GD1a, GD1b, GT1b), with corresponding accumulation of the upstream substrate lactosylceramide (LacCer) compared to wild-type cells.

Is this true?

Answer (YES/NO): YES